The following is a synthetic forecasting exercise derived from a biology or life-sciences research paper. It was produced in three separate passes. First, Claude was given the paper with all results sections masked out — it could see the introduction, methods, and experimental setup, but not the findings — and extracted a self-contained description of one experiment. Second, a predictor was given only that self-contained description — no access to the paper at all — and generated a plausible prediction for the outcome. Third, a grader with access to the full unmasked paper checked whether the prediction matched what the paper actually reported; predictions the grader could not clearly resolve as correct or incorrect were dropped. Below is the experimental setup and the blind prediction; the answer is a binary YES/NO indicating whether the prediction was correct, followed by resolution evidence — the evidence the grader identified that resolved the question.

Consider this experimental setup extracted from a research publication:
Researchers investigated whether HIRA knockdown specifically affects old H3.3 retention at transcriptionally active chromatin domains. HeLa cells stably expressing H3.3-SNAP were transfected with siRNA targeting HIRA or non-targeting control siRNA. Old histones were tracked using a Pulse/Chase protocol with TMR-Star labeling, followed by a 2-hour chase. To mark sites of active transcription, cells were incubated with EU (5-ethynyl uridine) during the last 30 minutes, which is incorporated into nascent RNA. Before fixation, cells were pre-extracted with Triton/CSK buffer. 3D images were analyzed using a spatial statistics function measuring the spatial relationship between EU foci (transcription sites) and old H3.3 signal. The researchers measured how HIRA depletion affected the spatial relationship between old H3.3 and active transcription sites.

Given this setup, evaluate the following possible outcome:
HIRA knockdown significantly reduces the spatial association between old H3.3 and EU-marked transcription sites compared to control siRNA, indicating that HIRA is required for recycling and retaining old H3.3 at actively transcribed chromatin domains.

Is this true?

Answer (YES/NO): YES